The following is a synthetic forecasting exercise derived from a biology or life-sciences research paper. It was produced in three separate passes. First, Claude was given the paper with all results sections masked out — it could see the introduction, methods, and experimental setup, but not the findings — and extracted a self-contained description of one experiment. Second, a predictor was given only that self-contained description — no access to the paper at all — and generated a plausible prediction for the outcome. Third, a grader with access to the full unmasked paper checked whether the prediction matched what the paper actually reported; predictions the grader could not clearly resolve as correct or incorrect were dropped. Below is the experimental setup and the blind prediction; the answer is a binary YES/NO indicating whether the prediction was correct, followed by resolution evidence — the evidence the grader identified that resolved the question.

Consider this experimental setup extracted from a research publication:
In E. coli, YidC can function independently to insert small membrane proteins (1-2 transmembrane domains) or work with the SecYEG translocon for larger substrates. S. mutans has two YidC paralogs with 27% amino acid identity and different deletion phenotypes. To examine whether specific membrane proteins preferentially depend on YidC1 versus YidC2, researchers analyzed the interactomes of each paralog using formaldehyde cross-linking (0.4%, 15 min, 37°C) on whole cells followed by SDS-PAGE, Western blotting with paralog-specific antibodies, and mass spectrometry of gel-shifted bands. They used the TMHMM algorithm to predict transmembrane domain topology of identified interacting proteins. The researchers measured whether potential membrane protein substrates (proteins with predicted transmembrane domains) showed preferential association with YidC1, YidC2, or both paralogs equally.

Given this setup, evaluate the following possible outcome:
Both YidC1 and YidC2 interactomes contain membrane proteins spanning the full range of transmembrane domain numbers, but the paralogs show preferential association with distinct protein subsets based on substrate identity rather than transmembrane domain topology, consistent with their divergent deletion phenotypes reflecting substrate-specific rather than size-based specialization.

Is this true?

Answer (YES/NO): YES